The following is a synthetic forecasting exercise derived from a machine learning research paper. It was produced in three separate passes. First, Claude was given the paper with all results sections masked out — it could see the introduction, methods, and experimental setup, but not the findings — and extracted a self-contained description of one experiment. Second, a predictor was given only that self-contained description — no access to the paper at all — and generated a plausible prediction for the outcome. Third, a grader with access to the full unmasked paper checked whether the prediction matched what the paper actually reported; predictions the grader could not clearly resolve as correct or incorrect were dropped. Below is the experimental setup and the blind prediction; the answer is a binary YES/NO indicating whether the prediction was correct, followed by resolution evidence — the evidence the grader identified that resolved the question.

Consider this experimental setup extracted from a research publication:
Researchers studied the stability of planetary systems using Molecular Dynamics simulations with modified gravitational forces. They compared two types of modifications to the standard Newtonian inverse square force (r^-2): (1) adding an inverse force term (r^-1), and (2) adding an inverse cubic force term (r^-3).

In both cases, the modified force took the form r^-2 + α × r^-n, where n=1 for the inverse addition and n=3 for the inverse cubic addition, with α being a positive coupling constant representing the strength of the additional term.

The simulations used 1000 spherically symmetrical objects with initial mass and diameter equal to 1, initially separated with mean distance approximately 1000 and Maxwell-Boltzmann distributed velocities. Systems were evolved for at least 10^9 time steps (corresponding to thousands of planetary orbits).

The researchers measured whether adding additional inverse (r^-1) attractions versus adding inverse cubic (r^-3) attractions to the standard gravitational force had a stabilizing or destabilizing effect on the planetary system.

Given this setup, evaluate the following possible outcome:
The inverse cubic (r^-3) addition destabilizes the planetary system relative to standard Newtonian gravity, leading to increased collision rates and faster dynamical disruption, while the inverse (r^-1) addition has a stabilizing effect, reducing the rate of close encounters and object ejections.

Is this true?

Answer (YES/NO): YES